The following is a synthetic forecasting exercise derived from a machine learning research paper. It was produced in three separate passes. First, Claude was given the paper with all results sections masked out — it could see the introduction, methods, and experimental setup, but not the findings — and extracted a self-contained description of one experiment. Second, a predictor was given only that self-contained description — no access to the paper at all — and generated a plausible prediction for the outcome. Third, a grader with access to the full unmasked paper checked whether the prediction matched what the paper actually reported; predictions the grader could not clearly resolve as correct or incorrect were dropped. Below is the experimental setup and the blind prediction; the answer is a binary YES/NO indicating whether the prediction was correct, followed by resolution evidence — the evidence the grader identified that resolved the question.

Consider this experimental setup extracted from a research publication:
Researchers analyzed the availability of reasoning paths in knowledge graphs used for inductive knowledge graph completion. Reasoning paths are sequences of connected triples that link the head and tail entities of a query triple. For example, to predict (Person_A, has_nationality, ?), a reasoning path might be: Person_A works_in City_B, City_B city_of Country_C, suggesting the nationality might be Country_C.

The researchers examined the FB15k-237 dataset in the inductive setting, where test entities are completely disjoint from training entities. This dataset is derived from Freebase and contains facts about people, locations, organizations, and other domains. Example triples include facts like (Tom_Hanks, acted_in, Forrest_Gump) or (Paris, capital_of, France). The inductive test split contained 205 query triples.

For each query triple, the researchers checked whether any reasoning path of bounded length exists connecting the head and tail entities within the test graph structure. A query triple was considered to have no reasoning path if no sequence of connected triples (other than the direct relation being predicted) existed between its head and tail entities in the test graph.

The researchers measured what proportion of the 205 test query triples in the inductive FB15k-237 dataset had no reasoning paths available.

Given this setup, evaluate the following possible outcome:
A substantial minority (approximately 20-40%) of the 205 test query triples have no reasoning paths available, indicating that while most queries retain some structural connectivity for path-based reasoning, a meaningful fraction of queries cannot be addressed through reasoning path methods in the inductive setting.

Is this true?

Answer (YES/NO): YES